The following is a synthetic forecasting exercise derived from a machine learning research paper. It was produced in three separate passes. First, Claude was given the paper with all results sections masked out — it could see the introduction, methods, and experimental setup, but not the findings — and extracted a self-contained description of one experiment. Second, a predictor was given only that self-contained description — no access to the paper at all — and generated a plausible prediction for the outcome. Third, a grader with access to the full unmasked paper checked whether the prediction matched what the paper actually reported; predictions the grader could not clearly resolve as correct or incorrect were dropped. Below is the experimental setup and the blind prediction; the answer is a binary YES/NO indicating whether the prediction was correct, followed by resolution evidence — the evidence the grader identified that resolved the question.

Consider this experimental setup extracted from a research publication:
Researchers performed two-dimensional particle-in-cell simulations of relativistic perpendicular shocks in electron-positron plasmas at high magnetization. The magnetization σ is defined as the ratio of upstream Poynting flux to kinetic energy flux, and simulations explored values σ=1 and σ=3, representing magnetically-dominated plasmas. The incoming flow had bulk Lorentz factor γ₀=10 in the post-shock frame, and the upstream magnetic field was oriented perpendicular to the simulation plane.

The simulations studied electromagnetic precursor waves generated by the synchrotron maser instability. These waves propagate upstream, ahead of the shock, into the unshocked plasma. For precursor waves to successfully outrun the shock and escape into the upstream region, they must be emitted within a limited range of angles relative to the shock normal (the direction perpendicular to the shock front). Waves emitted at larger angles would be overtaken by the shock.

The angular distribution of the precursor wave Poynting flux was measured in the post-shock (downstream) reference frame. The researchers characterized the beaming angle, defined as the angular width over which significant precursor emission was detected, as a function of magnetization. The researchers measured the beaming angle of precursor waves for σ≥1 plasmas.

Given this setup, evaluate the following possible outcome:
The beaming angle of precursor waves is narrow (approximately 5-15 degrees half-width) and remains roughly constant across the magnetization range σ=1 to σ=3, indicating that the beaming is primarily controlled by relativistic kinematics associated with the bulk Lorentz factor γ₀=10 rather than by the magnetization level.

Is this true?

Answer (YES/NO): NO